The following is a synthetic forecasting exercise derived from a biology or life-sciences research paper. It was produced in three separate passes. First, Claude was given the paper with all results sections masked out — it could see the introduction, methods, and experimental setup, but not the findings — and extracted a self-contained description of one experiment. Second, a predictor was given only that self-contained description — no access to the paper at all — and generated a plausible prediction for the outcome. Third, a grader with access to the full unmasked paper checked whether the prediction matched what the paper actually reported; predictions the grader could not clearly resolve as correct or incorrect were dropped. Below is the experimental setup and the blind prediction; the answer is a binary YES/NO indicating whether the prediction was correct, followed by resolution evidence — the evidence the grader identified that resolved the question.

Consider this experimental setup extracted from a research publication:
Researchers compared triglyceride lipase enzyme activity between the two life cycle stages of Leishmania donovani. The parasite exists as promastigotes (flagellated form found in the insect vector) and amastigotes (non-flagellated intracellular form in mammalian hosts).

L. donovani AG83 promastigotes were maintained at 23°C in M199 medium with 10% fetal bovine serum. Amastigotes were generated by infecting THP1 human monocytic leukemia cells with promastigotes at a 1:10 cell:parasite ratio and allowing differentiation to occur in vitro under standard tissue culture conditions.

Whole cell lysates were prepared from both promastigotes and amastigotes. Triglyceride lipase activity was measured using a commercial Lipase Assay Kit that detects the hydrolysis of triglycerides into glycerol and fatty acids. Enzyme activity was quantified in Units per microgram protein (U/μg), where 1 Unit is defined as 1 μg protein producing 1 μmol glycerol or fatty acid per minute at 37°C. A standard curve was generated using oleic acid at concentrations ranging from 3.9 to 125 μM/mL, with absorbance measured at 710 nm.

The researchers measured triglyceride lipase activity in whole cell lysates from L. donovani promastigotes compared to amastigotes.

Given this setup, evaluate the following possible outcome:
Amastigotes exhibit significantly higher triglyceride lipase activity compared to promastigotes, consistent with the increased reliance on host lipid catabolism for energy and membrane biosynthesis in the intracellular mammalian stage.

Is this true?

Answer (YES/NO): YES